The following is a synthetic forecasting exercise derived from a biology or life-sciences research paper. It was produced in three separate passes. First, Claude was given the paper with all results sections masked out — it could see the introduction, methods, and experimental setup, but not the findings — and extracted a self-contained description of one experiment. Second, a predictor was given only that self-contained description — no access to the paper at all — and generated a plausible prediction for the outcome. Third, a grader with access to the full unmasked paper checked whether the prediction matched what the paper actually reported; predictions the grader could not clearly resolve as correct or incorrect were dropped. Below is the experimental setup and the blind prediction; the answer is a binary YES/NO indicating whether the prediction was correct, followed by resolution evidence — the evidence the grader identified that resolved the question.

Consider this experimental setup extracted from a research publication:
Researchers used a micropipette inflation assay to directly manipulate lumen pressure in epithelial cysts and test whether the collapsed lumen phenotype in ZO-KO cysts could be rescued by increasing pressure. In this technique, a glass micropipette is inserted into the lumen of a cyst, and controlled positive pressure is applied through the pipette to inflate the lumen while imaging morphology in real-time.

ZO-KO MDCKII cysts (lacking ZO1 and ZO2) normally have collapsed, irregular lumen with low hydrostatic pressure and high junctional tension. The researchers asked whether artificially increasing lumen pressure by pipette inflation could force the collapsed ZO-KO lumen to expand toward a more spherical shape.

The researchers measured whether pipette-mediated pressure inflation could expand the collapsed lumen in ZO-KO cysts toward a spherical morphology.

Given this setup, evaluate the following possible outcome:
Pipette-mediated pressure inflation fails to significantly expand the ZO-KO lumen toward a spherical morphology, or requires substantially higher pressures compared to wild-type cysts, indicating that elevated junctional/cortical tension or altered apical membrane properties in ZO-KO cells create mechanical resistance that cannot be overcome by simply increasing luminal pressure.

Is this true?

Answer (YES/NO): YES